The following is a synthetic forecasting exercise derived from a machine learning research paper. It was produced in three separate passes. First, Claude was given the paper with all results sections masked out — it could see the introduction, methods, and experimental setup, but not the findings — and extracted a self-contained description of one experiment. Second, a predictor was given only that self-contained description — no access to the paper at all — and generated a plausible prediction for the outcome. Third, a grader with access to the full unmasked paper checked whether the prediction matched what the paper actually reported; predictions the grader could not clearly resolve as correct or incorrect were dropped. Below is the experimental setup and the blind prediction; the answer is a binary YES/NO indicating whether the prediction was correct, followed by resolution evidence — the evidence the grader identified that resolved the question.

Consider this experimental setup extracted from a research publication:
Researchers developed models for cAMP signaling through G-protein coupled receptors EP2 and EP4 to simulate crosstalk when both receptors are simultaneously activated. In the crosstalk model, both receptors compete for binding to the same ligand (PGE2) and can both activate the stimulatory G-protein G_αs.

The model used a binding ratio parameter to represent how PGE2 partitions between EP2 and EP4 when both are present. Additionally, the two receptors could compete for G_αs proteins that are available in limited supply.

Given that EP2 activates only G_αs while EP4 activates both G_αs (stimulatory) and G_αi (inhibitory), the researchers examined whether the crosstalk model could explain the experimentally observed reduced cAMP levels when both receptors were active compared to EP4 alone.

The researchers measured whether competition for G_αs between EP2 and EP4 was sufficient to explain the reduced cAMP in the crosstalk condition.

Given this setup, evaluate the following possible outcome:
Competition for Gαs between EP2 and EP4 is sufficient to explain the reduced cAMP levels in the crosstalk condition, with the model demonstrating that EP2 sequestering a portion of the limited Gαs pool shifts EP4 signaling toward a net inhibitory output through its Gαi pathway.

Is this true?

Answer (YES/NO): NO